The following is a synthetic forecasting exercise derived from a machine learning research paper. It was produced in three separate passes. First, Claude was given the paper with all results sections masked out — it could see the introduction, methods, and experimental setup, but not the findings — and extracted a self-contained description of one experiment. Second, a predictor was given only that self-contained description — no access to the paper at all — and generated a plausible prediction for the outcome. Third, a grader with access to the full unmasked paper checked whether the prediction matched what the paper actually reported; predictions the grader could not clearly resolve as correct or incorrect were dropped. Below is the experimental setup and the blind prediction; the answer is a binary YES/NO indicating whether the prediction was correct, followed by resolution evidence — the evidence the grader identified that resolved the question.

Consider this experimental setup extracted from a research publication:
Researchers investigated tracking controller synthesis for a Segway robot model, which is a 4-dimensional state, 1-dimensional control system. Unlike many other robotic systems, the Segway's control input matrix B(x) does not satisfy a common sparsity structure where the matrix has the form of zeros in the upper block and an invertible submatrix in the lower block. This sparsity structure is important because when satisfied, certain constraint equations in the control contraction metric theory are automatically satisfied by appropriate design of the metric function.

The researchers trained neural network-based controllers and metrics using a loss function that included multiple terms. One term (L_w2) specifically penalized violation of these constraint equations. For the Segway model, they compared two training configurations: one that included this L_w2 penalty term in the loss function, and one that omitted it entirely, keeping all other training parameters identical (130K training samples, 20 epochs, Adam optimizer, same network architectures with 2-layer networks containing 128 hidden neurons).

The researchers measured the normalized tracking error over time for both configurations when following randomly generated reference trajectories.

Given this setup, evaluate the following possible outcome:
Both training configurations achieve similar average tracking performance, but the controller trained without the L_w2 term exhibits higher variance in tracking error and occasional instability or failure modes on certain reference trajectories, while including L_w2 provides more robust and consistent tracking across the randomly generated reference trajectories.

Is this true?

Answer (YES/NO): NO